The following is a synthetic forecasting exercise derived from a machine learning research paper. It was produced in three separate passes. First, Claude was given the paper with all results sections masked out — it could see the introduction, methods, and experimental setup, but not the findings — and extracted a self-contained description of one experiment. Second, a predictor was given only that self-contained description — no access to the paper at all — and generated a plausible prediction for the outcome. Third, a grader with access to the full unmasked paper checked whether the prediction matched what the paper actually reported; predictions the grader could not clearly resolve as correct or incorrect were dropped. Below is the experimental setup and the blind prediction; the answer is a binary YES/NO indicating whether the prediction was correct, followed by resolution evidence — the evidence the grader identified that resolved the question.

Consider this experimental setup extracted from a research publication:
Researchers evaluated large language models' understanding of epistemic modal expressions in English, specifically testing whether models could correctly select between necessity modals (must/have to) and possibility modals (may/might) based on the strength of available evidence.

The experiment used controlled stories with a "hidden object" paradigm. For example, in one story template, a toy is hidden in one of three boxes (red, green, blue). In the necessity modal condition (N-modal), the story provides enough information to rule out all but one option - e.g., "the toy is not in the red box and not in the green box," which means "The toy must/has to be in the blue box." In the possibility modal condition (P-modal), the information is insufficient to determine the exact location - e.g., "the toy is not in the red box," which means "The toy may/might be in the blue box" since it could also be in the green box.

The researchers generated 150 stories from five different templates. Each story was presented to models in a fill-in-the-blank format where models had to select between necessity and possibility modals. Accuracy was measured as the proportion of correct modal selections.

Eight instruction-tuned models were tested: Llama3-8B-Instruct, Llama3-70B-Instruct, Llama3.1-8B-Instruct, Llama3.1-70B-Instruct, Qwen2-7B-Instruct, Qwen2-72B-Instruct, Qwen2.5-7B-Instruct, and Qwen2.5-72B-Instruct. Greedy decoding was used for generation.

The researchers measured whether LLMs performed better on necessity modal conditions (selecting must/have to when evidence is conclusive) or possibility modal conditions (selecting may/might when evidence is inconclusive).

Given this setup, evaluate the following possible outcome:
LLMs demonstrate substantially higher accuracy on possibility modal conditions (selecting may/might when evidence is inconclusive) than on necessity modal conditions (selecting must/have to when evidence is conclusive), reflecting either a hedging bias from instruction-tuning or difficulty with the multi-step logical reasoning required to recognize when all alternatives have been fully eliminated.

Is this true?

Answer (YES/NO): NO